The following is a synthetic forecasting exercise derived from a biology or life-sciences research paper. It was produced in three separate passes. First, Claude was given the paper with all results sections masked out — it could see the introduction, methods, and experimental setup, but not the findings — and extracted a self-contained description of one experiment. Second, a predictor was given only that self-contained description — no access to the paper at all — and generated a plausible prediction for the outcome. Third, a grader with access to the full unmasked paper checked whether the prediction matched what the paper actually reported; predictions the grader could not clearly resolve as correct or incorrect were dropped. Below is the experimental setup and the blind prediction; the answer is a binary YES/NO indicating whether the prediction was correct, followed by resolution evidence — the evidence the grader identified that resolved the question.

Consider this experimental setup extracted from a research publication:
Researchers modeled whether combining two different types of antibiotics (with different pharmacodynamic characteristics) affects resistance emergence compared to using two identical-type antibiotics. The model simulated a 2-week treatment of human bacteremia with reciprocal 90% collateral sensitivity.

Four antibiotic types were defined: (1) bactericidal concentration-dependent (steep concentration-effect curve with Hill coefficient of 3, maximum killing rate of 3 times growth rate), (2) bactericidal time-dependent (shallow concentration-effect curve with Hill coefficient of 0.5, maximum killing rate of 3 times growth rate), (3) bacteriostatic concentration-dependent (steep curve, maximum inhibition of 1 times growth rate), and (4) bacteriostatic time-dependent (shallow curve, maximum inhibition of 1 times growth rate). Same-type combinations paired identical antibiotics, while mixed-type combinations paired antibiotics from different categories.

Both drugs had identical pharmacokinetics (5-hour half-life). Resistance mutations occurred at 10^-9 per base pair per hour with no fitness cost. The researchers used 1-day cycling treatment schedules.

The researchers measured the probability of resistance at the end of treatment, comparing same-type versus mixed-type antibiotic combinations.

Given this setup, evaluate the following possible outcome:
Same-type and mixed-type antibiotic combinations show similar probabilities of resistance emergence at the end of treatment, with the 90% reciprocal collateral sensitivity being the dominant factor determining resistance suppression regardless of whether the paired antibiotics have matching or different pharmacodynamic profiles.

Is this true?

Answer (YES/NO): NO